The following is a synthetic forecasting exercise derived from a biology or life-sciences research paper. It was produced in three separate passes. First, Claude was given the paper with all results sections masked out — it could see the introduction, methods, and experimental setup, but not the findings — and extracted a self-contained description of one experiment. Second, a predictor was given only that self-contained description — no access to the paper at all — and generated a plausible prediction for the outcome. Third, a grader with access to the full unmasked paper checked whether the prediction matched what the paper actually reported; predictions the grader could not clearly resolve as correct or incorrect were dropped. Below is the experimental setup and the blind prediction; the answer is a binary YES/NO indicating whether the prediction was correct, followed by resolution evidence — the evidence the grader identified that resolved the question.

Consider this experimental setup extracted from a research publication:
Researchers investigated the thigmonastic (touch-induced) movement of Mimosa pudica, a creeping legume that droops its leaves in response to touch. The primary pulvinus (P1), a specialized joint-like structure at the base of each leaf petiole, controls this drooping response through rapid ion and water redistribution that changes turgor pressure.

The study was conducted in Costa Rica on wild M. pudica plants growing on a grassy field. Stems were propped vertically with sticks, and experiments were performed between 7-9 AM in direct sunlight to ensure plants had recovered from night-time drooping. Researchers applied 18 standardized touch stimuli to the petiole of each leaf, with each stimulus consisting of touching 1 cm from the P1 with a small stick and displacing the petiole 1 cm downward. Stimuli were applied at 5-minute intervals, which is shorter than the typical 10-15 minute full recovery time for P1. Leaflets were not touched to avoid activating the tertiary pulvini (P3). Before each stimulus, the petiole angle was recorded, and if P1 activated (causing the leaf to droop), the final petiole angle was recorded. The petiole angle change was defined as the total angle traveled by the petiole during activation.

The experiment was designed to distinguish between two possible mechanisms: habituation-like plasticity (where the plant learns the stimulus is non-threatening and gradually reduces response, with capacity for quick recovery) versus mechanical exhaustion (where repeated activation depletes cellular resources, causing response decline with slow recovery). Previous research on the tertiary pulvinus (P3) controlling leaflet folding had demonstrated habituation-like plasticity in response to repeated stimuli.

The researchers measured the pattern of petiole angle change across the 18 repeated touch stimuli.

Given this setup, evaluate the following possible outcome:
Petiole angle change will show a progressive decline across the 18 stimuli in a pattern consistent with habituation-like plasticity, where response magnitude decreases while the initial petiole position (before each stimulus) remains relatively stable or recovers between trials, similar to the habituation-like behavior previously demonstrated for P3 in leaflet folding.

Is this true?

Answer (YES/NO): NO